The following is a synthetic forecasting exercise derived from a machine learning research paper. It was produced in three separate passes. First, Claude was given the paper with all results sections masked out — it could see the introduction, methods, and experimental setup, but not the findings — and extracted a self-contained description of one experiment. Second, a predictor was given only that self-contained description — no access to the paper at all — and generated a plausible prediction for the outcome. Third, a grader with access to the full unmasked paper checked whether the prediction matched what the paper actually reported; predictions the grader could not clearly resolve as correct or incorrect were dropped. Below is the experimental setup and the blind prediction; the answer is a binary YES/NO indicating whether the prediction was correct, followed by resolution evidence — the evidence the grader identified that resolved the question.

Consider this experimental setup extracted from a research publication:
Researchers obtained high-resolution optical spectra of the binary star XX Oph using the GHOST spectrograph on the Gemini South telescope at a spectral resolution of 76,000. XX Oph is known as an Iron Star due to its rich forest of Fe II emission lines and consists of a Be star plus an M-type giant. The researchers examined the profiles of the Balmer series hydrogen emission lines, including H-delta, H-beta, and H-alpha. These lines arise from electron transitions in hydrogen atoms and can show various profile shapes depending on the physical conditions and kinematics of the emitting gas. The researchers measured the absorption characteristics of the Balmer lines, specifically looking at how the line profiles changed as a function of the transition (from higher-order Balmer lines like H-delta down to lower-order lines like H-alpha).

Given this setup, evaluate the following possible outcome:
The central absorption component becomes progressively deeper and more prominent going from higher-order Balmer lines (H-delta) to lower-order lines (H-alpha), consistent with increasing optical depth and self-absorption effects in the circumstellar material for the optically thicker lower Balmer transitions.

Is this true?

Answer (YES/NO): NO